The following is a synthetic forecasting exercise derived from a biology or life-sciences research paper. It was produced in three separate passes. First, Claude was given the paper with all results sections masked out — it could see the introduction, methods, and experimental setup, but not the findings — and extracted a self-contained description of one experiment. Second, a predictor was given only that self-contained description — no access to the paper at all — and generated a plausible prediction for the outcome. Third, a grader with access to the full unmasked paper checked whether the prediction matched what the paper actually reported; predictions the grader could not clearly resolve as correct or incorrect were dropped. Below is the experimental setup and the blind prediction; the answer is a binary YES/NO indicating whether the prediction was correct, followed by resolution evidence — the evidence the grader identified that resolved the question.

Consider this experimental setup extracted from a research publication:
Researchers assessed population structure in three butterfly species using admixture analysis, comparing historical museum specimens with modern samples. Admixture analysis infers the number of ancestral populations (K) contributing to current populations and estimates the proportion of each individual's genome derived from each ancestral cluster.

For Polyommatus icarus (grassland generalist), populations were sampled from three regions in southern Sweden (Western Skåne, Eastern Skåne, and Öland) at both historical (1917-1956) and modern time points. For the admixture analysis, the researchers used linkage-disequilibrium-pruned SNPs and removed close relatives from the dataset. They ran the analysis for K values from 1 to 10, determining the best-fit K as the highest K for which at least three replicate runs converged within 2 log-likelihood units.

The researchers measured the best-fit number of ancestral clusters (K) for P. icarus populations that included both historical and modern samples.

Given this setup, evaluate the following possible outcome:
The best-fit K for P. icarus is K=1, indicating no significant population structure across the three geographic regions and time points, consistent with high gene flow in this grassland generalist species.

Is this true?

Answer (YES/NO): NO